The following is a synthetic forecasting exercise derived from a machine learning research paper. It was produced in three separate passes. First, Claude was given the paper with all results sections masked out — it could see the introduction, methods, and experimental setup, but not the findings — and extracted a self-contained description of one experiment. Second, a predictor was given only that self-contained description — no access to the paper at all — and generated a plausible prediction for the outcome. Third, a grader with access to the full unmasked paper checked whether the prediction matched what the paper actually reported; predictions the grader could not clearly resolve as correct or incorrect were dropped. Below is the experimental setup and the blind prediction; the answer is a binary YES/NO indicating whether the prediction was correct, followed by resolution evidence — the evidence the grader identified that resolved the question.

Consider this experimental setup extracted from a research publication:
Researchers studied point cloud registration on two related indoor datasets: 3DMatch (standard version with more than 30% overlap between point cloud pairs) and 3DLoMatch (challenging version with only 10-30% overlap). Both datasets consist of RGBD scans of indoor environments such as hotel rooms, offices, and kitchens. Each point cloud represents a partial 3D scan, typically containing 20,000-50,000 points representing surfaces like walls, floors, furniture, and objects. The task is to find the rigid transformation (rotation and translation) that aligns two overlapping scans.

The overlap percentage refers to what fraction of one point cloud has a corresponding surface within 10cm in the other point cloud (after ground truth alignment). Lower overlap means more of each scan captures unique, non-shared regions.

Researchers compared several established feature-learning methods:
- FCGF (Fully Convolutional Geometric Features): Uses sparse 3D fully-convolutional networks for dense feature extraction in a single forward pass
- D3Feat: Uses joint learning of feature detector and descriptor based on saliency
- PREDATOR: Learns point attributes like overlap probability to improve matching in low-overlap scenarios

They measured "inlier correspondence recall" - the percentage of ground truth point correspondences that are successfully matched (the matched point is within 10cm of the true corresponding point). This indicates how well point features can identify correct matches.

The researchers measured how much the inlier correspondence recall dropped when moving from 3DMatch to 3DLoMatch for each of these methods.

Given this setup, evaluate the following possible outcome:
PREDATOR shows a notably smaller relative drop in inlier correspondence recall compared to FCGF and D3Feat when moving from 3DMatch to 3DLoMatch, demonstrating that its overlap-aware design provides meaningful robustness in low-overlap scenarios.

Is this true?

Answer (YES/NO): YES